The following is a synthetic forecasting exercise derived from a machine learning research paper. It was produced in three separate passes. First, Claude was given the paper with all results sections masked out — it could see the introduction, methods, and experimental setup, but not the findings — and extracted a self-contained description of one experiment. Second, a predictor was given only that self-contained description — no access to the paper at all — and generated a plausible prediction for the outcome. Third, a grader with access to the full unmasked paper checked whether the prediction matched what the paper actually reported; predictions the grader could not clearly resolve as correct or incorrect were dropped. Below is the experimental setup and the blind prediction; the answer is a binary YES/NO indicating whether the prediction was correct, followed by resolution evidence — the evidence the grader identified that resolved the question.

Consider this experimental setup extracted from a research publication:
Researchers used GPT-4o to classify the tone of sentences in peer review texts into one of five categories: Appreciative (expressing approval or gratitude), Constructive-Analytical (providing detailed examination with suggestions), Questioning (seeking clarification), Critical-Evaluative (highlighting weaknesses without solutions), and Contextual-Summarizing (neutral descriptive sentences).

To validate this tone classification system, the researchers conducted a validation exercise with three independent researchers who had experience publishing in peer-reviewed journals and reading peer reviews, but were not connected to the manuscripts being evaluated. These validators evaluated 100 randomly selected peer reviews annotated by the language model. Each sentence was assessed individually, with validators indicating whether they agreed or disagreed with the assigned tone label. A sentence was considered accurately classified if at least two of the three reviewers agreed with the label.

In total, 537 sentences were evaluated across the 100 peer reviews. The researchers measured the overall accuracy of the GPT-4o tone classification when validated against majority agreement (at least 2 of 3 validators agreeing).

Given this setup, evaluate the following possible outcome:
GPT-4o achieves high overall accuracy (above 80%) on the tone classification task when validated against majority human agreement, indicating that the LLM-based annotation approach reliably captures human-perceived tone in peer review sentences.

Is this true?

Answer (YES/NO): YES